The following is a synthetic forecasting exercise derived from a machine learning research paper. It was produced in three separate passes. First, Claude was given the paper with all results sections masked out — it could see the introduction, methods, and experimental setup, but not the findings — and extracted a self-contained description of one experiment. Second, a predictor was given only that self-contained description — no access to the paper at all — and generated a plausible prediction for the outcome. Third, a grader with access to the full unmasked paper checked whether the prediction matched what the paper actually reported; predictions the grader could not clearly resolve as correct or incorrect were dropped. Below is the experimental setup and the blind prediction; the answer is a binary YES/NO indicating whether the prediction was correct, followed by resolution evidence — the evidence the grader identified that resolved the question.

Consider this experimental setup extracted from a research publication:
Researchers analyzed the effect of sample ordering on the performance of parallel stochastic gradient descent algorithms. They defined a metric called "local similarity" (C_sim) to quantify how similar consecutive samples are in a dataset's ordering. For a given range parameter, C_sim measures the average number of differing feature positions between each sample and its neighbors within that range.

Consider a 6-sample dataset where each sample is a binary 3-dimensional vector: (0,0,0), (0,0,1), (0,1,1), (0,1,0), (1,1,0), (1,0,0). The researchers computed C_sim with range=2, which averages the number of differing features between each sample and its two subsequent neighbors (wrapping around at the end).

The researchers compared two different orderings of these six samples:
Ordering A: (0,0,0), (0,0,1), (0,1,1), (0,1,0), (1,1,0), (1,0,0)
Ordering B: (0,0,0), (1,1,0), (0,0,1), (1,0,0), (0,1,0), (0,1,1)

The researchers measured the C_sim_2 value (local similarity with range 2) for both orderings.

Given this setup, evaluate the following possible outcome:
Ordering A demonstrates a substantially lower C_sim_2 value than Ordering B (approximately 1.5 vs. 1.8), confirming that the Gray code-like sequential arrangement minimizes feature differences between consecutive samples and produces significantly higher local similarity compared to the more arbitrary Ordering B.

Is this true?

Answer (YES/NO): NO